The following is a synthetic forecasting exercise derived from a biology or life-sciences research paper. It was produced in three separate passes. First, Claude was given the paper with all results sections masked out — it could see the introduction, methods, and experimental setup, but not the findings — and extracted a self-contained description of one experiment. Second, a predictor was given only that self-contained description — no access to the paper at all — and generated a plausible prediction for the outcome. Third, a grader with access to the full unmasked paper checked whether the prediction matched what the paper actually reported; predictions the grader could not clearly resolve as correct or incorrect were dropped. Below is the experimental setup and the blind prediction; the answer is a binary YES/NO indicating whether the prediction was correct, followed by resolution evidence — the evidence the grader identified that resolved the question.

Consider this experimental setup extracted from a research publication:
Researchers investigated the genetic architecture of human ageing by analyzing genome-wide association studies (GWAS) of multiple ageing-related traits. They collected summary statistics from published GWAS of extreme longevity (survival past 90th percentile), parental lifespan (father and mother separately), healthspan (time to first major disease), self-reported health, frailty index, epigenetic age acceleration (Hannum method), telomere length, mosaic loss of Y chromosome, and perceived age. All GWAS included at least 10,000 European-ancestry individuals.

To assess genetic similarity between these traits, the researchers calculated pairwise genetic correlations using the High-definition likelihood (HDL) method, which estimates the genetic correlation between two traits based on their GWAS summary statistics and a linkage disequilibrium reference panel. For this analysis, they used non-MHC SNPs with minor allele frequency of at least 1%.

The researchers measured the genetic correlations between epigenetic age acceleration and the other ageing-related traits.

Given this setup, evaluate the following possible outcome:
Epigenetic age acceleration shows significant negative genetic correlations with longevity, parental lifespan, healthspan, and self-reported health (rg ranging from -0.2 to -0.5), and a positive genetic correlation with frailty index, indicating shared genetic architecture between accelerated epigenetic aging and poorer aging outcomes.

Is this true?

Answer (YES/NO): NO